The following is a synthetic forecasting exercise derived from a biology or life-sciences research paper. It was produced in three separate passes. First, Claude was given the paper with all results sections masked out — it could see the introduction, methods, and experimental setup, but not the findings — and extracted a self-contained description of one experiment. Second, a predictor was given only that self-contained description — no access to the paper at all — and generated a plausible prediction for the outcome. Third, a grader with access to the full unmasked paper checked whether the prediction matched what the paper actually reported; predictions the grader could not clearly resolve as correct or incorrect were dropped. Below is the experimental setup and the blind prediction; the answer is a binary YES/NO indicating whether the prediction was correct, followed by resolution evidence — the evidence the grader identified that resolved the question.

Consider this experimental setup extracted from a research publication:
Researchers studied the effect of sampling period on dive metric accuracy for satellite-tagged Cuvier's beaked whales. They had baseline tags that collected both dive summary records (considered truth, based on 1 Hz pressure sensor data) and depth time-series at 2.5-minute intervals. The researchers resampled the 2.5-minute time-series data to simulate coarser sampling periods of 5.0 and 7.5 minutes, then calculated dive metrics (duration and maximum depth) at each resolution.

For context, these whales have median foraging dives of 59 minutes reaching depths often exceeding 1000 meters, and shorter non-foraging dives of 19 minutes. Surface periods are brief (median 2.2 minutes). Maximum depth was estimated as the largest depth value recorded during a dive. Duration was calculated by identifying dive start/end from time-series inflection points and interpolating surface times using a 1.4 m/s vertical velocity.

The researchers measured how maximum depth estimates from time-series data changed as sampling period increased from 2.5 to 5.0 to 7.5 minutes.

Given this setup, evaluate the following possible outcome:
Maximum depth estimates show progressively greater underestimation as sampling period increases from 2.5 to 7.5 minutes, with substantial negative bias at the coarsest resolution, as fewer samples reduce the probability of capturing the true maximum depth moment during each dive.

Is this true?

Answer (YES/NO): NO